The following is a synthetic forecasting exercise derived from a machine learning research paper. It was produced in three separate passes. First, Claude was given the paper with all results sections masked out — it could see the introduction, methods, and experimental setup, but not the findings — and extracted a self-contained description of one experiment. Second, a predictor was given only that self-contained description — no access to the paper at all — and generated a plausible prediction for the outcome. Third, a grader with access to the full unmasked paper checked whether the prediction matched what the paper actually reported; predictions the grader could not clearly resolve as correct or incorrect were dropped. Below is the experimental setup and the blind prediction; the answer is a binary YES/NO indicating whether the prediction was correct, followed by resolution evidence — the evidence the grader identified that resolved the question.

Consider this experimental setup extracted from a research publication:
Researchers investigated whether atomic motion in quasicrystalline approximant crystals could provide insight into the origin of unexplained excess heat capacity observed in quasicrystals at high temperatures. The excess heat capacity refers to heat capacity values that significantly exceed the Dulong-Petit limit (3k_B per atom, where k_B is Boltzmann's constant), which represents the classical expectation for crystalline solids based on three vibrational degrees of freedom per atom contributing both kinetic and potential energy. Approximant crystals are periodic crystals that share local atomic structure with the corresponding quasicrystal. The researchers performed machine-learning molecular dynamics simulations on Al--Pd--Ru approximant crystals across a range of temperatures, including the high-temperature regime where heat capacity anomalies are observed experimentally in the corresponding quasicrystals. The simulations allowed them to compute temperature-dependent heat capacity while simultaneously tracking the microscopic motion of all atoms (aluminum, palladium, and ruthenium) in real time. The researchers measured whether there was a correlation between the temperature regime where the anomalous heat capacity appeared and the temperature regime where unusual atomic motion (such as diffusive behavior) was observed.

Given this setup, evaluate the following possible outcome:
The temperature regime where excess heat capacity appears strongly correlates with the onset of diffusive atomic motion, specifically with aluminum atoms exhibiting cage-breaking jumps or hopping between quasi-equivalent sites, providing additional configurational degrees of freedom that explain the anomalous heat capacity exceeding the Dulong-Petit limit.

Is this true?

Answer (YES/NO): YES